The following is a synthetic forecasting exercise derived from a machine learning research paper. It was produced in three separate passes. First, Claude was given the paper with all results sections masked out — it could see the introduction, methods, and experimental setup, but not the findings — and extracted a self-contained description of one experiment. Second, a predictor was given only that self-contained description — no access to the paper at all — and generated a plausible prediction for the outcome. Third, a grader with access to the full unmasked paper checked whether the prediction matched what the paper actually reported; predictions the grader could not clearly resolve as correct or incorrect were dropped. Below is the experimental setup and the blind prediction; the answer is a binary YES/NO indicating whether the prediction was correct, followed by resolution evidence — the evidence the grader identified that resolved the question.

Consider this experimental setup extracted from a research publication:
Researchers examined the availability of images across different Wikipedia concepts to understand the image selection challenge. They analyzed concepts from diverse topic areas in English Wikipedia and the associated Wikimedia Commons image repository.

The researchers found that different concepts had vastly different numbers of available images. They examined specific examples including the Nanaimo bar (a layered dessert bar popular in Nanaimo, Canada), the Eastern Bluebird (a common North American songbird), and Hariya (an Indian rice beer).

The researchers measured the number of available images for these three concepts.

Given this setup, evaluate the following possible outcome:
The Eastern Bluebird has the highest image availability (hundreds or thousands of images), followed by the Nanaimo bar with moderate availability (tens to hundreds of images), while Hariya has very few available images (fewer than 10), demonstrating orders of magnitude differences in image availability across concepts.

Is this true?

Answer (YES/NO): NO